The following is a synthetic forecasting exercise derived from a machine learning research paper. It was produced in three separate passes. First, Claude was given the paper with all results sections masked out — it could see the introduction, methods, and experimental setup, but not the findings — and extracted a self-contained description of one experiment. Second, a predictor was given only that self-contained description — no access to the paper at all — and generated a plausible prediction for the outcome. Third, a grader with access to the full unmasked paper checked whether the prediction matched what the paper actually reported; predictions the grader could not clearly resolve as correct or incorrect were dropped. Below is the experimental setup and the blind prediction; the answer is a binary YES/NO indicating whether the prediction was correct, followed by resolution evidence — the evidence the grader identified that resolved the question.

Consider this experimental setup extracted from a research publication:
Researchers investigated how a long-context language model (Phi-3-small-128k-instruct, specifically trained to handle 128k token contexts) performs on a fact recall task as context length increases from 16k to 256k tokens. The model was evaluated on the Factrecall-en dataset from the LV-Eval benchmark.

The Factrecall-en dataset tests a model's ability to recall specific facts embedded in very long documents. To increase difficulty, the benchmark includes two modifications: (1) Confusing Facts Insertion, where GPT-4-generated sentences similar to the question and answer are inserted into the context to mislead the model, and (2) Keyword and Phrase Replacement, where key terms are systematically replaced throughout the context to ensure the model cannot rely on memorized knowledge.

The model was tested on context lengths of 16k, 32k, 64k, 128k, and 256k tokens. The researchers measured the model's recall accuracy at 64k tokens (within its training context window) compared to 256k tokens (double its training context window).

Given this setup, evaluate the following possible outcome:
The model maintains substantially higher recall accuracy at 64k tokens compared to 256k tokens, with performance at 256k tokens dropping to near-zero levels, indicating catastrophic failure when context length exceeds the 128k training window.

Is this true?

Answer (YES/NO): NO